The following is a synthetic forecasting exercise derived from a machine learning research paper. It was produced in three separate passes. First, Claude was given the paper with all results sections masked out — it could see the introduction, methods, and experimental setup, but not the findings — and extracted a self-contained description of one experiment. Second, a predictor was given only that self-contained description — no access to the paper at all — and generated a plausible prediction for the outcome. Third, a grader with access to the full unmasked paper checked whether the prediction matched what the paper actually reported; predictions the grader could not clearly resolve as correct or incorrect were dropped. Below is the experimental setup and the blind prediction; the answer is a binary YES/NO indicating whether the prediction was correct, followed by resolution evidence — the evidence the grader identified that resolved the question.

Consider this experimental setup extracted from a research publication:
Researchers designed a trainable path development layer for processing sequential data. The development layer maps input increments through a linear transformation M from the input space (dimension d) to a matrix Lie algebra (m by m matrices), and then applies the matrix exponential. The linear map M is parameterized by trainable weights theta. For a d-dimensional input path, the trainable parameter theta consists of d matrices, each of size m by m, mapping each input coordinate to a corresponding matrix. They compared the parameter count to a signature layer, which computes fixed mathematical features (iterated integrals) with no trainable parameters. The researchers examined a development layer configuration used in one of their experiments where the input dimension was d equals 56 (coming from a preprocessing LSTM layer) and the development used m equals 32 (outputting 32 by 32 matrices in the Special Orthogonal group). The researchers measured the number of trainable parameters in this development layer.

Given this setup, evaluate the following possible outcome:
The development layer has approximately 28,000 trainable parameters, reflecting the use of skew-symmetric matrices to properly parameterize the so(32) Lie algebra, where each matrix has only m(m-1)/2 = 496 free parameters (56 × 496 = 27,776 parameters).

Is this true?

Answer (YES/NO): NO